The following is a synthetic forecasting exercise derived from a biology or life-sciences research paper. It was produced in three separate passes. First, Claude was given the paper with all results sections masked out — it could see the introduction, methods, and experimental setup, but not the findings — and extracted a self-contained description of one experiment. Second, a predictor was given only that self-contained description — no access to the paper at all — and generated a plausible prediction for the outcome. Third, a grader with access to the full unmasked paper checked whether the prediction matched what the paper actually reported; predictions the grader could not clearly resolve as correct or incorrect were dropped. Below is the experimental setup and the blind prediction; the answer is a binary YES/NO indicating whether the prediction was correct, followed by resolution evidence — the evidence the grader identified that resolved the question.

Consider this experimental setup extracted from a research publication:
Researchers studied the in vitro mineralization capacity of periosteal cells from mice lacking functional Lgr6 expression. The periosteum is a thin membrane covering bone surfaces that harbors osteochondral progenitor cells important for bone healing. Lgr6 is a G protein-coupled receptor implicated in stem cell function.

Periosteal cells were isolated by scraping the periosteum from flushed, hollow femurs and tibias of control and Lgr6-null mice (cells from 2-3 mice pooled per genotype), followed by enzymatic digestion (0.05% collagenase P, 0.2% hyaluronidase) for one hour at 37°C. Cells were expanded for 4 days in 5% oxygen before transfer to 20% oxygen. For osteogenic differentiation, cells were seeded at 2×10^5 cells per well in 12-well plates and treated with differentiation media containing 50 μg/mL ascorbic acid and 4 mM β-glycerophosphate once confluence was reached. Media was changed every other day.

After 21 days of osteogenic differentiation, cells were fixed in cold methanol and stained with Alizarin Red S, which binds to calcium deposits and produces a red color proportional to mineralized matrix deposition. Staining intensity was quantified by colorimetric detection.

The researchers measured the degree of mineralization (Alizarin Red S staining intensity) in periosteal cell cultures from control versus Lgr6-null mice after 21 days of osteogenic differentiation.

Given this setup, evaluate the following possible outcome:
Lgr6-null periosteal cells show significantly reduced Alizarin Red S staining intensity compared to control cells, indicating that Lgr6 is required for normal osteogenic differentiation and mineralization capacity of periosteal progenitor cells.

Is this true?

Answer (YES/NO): YES